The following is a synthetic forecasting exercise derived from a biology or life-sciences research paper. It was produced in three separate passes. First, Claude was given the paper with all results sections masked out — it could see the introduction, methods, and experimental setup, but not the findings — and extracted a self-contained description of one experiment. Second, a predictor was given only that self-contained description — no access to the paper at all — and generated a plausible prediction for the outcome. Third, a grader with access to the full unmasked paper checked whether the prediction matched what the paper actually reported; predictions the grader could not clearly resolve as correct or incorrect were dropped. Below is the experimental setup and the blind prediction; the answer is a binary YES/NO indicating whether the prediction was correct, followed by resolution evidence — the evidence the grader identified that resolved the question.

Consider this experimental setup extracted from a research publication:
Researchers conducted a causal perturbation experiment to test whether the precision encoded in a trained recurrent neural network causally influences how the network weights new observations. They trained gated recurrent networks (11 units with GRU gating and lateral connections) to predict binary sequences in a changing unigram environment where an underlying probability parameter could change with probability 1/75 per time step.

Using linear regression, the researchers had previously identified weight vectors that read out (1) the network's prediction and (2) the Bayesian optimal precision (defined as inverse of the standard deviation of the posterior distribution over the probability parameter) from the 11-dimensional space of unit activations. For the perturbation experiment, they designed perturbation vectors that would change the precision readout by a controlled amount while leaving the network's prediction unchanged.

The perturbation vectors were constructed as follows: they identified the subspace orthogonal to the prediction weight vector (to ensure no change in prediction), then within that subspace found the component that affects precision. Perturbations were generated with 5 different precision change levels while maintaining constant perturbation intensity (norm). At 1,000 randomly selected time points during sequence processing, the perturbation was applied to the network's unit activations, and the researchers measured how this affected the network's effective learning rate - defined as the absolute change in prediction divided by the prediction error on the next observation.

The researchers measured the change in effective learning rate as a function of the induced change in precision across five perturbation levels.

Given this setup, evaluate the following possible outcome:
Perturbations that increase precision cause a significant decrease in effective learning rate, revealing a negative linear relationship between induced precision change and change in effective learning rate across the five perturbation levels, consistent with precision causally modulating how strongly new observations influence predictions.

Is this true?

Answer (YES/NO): YES